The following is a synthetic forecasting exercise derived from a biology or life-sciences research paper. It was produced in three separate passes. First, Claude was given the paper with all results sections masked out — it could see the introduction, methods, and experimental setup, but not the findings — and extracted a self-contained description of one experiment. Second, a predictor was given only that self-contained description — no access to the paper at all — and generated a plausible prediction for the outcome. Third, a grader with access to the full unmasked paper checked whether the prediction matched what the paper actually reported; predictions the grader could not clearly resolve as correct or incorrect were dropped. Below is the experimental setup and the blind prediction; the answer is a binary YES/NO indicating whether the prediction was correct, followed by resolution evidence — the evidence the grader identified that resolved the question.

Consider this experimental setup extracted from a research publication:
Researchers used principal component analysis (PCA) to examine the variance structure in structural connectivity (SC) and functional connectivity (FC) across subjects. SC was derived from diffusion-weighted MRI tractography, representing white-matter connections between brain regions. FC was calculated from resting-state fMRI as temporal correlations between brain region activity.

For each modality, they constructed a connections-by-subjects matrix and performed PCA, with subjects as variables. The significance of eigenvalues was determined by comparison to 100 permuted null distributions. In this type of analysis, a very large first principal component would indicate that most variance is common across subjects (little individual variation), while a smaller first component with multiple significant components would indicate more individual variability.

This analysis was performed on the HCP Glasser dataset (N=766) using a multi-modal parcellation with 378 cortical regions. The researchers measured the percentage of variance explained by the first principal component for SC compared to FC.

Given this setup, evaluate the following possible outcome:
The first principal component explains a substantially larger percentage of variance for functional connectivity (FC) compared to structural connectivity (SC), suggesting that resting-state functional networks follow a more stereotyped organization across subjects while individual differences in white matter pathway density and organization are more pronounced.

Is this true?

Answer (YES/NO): NO